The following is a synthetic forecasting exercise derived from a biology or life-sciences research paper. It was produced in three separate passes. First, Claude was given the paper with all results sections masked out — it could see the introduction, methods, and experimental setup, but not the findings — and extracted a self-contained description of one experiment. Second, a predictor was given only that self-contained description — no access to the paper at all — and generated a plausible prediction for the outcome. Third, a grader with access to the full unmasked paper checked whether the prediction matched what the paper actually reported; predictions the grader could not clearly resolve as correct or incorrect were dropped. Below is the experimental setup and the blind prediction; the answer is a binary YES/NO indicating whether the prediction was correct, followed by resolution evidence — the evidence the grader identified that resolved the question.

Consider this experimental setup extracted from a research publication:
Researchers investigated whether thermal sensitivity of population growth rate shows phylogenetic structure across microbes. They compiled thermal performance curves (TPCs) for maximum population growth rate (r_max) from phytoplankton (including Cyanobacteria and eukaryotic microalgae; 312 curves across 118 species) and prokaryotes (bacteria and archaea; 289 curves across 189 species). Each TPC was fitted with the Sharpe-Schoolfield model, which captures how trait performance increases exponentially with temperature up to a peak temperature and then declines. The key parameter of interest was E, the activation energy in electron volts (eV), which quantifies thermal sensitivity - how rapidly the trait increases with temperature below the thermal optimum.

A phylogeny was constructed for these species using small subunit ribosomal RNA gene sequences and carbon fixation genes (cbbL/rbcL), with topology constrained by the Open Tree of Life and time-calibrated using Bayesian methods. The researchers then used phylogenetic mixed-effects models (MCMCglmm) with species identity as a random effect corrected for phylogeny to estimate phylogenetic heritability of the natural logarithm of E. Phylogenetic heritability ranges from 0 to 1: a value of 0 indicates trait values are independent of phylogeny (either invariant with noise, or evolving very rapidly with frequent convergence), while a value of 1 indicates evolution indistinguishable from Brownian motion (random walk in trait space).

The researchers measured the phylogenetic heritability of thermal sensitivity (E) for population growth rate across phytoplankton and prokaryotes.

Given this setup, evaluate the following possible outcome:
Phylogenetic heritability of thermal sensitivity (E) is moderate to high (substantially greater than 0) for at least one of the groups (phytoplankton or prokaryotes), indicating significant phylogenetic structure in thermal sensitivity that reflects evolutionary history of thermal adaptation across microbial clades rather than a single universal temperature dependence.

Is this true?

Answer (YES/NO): YES